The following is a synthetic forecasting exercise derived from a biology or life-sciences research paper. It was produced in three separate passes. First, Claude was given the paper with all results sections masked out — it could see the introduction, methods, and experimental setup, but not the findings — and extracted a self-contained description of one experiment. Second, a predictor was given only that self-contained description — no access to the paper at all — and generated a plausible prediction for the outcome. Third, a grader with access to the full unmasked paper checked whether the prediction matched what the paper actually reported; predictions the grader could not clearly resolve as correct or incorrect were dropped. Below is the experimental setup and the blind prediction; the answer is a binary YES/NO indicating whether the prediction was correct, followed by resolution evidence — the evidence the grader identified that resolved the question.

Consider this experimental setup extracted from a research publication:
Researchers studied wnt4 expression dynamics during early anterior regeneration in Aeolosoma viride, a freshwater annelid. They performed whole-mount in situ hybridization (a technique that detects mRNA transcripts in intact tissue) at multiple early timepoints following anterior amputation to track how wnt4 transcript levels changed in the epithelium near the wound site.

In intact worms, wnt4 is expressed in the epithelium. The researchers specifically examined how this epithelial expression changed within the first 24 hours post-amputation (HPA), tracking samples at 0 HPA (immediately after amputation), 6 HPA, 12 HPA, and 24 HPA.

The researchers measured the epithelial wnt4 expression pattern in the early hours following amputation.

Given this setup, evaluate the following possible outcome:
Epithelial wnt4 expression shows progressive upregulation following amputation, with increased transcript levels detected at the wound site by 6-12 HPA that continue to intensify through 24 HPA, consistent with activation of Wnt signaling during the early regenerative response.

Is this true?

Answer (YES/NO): NO